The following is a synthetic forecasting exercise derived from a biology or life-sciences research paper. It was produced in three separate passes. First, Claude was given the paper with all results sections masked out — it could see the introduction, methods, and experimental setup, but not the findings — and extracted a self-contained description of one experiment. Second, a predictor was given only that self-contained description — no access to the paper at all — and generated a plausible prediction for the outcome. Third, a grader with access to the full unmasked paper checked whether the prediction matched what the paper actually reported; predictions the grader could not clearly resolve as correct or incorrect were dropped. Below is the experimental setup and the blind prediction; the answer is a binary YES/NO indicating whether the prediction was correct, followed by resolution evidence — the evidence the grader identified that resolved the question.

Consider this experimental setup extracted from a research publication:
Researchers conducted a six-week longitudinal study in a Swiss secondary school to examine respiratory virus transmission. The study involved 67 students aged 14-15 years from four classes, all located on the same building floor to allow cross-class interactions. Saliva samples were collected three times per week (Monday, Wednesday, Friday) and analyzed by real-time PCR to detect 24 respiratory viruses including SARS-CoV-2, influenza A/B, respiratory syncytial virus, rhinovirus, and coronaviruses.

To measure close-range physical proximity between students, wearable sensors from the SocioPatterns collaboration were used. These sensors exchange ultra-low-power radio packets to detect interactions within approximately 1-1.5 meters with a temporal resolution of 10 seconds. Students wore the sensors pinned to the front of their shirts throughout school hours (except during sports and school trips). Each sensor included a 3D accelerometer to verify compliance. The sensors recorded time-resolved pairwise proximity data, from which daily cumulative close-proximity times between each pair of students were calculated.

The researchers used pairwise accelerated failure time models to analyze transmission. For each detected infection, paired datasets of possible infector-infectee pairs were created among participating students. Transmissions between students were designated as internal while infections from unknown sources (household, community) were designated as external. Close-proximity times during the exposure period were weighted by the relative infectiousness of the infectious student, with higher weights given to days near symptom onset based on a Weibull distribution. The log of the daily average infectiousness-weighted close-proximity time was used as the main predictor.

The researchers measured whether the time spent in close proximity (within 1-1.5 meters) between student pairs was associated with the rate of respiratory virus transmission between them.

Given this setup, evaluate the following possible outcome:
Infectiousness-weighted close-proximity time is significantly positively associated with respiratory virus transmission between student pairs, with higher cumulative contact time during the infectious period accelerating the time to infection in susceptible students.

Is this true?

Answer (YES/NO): YES